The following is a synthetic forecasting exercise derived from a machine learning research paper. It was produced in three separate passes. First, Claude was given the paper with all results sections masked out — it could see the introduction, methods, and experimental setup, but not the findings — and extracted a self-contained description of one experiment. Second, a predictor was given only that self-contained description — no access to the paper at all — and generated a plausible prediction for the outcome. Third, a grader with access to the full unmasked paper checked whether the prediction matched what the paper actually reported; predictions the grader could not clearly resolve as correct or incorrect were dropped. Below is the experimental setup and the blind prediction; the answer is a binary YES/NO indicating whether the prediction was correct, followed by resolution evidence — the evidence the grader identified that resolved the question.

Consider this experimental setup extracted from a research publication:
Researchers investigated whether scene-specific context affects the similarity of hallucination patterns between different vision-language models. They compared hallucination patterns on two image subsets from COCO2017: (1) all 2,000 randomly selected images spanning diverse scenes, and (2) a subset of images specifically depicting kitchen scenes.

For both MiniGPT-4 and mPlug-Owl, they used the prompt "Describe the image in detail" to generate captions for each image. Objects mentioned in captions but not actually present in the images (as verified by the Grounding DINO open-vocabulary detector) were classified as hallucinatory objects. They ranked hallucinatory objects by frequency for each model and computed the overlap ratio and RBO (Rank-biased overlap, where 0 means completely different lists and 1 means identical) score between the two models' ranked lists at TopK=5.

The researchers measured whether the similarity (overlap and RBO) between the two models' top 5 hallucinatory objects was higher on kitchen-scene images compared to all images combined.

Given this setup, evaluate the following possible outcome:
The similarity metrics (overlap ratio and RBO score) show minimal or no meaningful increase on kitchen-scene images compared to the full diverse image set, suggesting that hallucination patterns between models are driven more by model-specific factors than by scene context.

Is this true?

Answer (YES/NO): NO